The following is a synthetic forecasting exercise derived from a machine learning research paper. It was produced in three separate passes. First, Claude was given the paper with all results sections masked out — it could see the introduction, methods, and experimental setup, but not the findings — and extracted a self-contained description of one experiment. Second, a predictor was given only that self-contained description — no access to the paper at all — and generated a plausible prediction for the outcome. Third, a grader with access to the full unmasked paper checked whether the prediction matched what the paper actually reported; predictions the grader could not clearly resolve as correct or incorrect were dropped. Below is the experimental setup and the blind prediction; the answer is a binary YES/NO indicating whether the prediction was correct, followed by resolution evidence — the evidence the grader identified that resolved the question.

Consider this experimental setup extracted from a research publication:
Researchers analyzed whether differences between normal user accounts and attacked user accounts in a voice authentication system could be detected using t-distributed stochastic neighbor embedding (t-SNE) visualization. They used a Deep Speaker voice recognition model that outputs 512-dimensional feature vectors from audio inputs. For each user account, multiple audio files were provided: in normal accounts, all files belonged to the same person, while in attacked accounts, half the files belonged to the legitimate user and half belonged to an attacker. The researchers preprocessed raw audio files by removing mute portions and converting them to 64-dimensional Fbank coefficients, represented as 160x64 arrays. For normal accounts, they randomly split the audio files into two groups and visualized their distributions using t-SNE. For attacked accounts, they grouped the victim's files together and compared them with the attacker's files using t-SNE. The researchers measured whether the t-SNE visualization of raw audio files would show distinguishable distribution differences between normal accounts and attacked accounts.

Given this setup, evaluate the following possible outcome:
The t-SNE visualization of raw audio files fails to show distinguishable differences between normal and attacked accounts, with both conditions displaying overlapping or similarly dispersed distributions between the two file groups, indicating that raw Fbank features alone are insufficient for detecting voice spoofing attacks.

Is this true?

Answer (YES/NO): YES